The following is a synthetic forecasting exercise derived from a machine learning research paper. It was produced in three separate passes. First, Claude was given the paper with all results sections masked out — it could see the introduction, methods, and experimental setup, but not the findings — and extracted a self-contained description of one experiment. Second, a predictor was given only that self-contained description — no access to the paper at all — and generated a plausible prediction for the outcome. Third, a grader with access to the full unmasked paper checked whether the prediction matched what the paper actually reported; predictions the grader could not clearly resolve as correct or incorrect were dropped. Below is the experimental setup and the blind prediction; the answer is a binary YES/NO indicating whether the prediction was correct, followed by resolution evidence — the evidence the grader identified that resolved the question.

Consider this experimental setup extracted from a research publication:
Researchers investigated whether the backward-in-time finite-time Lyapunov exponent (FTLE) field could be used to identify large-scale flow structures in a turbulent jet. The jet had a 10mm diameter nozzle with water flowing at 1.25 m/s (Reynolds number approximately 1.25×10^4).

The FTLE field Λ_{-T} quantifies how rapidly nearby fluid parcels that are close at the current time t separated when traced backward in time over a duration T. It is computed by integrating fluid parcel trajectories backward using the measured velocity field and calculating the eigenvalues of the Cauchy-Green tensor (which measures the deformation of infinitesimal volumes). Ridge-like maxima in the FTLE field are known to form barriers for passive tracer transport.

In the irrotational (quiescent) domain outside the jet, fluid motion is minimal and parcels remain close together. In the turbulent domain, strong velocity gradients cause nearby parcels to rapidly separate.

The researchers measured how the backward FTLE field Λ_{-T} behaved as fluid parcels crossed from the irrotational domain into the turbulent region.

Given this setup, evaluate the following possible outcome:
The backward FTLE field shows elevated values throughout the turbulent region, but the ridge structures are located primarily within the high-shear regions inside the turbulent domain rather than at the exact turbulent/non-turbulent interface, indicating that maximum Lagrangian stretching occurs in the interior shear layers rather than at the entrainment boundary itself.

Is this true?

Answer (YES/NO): NO